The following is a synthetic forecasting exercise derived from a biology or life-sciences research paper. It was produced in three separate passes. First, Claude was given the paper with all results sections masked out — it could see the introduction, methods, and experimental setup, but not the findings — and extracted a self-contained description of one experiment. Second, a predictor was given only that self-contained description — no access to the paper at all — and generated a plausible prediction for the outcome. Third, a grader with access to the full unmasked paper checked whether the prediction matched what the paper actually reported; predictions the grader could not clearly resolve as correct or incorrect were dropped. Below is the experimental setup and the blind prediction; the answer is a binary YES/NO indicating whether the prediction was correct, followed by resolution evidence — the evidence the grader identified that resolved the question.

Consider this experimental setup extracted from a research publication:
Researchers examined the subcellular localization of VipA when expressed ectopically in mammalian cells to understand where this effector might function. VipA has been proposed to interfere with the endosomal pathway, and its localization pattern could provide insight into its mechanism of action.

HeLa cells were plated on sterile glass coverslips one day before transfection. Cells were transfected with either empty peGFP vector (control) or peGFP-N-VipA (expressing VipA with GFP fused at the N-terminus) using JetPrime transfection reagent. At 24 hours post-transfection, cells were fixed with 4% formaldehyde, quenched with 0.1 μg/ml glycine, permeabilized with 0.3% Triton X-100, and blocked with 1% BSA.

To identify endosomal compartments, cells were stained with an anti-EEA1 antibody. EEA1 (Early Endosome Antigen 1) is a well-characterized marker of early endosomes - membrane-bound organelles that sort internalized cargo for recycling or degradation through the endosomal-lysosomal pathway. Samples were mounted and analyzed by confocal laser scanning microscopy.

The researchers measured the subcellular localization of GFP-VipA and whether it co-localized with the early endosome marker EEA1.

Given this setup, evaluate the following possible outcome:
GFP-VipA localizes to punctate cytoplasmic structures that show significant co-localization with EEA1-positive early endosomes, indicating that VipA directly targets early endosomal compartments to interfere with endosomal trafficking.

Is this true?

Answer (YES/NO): YES